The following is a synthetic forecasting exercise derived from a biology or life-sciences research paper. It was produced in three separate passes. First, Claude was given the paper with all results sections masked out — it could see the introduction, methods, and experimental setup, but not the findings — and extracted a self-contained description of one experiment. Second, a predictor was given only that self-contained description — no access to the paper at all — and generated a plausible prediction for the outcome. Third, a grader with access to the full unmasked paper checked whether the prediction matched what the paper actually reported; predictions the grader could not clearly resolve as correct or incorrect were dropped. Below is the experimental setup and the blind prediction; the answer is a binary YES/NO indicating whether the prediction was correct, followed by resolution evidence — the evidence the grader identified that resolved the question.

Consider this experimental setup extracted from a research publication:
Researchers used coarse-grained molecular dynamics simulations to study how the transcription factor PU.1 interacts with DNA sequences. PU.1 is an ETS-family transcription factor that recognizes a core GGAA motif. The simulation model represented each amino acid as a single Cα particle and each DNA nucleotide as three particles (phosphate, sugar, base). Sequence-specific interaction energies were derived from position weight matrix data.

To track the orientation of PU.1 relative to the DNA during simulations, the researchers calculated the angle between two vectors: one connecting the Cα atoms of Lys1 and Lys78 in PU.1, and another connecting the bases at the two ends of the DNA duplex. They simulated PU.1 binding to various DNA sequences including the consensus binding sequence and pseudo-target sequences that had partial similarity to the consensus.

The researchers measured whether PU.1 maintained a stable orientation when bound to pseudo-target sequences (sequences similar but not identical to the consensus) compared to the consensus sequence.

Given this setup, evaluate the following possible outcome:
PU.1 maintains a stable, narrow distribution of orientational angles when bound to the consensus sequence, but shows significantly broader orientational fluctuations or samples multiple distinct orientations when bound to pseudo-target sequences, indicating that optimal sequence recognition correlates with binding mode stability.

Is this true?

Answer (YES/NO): YES